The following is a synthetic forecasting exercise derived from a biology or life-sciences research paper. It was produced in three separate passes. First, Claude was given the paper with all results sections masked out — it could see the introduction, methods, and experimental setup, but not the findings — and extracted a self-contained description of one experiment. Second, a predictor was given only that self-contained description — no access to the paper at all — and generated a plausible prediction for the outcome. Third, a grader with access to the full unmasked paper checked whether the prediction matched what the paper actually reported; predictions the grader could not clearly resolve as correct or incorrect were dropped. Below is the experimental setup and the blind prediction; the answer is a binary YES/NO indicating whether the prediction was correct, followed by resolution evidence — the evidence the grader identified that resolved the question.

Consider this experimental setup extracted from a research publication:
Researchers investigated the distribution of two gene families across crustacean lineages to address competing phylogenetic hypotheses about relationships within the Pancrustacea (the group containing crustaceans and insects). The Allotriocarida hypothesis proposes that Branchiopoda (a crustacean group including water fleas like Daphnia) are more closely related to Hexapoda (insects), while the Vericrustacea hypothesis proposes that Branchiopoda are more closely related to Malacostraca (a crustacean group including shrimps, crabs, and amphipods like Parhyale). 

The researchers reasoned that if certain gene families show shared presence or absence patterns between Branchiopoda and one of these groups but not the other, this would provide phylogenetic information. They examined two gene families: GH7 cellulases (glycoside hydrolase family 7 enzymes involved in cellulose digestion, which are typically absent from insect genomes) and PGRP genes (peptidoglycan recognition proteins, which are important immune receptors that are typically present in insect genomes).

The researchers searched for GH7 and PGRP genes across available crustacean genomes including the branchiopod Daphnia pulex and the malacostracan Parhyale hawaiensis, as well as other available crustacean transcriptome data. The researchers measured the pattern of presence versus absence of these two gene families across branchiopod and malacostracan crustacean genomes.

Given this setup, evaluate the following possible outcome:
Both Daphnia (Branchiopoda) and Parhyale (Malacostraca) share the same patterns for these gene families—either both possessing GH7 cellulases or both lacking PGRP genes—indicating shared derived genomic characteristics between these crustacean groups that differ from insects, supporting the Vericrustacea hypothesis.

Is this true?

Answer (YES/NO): YES